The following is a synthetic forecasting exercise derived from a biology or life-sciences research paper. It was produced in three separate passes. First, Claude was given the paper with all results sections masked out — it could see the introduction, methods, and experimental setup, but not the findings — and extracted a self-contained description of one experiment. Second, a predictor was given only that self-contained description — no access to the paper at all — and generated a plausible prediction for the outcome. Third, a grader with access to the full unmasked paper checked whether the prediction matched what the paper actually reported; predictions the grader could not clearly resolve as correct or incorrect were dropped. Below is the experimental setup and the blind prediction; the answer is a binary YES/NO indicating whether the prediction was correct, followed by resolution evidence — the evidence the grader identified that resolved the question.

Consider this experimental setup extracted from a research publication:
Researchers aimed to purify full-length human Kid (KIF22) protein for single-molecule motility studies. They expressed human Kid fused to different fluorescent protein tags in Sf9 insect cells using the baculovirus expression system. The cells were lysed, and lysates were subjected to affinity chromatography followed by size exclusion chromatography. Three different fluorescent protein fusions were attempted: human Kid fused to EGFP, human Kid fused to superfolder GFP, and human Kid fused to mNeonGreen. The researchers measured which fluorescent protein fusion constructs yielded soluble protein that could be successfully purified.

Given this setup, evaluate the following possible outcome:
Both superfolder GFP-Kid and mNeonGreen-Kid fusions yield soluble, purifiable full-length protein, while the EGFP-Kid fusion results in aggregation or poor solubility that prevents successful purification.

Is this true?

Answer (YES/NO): NO